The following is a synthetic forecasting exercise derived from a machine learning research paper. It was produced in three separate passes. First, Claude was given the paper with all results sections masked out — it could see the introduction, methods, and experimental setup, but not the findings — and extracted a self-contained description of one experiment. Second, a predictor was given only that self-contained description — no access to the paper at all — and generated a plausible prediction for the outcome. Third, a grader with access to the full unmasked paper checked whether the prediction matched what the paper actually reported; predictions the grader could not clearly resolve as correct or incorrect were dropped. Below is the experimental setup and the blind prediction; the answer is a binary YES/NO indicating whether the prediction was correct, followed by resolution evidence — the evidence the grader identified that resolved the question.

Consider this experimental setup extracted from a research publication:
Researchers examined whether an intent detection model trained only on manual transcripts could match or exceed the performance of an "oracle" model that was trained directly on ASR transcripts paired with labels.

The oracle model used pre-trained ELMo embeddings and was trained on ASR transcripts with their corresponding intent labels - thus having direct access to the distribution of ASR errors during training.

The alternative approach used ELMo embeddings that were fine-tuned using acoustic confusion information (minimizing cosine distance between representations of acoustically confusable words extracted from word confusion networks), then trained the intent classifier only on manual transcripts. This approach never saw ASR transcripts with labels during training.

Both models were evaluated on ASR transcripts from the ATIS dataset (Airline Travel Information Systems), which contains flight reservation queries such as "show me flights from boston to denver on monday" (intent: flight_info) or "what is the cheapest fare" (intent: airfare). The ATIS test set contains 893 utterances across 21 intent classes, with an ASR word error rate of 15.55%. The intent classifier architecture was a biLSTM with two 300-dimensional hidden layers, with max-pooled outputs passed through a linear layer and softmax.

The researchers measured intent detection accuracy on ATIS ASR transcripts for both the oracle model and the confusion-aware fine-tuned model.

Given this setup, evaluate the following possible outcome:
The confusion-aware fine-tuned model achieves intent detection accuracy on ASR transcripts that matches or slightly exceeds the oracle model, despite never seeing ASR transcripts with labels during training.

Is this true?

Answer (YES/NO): YES